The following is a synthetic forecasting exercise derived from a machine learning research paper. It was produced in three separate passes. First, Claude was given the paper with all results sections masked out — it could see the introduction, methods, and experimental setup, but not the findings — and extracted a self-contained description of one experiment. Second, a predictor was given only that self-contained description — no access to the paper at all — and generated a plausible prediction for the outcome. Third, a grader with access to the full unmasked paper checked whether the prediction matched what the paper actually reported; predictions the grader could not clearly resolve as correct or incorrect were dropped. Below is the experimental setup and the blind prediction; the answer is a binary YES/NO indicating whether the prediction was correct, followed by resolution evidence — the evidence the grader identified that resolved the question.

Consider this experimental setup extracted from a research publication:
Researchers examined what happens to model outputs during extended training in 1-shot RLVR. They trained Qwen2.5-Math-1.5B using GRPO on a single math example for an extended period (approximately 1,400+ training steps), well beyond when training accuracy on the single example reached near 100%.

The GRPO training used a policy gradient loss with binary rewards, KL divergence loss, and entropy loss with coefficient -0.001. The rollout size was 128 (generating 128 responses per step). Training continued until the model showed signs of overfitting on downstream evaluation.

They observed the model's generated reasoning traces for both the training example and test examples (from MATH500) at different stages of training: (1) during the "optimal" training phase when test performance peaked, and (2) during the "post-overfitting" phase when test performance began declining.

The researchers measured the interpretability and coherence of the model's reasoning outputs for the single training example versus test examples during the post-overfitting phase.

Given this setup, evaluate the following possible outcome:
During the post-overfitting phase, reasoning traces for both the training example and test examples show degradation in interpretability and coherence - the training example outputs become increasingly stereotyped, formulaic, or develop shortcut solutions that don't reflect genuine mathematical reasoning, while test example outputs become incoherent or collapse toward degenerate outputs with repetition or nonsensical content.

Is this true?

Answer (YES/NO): NO